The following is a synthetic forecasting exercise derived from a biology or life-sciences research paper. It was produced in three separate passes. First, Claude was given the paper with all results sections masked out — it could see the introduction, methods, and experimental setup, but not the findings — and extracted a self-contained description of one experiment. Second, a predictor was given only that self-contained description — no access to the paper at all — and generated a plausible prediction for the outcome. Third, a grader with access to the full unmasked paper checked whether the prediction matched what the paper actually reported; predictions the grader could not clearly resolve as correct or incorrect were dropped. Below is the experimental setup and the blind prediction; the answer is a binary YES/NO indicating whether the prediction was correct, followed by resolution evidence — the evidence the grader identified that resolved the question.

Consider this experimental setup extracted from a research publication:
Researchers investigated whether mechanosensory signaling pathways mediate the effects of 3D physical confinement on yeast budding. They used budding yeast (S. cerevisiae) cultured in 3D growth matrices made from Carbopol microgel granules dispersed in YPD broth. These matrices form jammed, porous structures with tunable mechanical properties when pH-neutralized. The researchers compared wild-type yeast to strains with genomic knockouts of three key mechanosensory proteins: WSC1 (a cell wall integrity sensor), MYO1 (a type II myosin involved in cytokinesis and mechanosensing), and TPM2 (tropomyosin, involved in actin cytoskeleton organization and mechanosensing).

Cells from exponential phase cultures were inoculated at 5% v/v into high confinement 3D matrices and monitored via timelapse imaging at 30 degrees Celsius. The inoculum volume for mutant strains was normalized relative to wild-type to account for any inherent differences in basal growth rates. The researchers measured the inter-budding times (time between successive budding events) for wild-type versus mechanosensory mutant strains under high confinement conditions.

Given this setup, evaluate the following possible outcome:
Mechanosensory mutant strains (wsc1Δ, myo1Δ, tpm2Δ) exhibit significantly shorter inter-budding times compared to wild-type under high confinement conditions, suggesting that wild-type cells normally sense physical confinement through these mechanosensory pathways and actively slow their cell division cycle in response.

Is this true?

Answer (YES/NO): NO